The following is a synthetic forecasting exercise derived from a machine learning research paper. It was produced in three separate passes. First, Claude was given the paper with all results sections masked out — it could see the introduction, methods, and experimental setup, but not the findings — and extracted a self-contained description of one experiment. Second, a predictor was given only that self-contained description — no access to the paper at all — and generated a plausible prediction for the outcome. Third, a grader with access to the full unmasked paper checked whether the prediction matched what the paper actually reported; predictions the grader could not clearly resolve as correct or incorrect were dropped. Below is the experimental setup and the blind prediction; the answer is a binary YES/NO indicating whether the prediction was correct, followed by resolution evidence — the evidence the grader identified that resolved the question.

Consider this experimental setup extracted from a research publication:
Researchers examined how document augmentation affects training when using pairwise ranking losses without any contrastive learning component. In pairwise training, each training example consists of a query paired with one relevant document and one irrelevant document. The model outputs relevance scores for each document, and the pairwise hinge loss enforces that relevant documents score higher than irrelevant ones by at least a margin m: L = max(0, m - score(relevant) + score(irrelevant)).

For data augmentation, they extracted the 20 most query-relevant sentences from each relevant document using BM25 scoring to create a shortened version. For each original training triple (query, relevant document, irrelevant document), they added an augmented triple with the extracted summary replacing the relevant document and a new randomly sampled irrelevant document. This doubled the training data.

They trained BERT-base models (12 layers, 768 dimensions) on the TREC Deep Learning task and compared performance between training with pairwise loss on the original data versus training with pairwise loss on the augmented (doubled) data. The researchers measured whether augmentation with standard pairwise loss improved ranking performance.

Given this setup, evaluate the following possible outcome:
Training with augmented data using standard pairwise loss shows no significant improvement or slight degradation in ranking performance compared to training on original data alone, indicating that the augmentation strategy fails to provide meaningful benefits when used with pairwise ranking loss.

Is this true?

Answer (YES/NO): YES